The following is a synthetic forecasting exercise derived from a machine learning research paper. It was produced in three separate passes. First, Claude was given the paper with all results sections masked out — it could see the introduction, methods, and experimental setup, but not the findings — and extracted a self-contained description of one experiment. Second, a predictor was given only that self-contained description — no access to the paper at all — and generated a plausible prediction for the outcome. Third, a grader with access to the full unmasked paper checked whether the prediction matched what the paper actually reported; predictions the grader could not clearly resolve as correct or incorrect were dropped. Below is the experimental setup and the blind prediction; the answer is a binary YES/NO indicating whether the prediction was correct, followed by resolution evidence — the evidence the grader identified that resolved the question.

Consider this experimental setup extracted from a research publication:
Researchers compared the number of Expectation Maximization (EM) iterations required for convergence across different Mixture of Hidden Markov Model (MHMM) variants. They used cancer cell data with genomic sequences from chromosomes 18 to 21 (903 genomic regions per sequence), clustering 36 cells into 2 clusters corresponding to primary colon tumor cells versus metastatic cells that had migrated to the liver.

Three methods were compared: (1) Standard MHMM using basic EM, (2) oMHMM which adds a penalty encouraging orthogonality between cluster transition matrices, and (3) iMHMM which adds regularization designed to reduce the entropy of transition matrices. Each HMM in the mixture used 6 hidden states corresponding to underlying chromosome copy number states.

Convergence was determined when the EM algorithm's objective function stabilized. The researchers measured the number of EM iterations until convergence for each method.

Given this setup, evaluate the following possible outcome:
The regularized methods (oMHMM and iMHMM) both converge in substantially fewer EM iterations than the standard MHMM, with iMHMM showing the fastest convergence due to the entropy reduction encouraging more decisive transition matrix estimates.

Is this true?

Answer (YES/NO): NO